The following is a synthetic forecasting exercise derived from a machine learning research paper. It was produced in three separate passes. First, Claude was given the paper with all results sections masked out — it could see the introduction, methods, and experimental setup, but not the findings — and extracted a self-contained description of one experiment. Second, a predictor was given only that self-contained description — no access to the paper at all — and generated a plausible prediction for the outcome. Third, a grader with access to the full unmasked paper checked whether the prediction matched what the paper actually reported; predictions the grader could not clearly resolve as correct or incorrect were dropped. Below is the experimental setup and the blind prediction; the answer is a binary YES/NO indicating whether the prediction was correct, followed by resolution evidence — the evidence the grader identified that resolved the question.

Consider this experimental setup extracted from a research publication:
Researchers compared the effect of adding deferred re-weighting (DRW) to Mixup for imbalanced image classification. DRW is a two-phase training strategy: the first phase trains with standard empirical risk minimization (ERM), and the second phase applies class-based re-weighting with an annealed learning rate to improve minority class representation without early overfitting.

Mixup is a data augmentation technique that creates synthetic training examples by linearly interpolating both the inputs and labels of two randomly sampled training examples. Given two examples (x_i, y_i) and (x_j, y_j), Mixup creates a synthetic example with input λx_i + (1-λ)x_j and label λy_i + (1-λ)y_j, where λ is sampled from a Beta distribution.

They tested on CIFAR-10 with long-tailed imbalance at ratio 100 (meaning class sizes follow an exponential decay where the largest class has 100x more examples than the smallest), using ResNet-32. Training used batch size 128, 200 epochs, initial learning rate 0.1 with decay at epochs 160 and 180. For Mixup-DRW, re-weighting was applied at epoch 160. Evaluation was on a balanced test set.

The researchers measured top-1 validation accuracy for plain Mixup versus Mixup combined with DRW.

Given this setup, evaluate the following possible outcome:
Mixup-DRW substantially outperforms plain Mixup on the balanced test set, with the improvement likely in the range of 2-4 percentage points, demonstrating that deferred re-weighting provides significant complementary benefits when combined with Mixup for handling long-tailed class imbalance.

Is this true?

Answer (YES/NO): NO